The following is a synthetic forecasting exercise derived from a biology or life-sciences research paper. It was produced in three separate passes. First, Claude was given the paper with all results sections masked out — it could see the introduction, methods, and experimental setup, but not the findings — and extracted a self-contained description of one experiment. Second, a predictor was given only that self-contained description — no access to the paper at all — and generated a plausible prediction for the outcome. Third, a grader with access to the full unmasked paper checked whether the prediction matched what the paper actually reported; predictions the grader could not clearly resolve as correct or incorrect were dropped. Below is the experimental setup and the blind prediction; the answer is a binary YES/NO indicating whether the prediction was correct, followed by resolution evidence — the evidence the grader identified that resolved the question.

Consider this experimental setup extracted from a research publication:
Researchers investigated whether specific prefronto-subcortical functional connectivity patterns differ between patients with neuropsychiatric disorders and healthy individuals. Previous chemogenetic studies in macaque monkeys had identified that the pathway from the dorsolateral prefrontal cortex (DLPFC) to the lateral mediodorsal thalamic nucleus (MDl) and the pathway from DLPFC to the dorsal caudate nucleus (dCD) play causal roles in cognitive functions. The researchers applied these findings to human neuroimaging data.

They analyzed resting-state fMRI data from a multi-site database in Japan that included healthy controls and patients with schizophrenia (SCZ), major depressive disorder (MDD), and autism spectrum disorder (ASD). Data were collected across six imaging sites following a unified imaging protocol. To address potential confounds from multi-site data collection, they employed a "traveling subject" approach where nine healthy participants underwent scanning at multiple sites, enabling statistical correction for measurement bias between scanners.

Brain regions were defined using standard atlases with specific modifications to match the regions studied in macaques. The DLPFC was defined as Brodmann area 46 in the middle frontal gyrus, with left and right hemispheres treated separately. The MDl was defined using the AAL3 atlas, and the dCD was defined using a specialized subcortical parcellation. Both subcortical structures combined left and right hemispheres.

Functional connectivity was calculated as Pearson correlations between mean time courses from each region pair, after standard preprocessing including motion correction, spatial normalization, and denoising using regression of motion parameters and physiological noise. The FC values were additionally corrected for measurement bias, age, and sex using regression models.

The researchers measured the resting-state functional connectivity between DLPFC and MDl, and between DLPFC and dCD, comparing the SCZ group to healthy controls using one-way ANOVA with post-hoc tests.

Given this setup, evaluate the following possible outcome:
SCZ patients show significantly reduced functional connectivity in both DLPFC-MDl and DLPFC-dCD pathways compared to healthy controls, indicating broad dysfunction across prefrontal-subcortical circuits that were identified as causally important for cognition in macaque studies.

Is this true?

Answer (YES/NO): YES